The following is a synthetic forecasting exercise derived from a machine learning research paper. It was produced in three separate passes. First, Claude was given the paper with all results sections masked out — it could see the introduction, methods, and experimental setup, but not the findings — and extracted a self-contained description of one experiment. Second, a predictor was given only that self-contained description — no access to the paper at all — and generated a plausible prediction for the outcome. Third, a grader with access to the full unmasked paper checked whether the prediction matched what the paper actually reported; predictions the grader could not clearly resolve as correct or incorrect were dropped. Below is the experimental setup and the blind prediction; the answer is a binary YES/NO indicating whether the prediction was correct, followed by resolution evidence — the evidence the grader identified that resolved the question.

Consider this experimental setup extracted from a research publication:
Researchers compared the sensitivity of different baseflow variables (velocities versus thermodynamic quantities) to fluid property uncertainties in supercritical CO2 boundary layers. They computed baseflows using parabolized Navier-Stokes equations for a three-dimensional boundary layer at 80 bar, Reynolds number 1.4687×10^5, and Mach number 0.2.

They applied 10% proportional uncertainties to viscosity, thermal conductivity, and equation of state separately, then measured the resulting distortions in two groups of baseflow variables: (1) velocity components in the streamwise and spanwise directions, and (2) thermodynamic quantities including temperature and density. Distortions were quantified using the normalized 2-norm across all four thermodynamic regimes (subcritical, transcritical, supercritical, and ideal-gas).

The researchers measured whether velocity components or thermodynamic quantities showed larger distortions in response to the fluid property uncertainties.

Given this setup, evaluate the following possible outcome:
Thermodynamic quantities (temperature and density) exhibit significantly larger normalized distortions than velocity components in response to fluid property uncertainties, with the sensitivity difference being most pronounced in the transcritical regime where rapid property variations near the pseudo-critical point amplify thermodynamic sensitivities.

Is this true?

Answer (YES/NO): NO